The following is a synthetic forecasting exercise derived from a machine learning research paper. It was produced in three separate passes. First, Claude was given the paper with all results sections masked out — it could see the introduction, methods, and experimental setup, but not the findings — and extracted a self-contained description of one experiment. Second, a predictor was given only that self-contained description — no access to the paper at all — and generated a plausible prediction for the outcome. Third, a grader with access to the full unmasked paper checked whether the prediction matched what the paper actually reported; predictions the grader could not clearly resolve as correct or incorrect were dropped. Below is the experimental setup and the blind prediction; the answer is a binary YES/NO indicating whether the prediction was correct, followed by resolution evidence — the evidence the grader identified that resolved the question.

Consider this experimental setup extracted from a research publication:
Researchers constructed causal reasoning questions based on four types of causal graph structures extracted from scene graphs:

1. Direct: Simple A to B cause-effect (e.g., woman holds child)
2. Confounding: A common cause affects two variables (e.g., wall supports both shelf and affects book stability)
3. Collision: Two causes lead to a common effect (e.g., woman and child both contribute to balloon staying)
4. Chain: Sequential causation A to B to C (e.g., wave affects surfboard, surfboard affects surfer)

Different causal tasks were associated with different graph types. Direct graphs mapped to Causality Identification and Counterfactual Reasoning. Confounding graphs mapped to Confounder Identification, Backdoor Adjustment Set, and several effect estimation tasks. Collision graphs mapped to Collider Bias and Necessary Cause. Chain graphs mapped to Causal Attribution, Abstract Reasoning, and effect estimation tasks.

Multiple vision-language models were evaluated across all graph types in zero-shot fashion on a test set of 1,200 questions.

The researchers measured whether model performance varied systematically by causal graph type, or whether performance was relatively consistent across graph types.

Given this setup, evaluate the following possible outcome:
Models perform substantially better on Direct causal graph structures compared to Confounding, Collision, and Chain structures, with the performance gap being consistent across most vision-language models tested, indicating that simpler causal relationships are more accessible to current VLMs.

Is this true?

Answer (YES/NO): NO